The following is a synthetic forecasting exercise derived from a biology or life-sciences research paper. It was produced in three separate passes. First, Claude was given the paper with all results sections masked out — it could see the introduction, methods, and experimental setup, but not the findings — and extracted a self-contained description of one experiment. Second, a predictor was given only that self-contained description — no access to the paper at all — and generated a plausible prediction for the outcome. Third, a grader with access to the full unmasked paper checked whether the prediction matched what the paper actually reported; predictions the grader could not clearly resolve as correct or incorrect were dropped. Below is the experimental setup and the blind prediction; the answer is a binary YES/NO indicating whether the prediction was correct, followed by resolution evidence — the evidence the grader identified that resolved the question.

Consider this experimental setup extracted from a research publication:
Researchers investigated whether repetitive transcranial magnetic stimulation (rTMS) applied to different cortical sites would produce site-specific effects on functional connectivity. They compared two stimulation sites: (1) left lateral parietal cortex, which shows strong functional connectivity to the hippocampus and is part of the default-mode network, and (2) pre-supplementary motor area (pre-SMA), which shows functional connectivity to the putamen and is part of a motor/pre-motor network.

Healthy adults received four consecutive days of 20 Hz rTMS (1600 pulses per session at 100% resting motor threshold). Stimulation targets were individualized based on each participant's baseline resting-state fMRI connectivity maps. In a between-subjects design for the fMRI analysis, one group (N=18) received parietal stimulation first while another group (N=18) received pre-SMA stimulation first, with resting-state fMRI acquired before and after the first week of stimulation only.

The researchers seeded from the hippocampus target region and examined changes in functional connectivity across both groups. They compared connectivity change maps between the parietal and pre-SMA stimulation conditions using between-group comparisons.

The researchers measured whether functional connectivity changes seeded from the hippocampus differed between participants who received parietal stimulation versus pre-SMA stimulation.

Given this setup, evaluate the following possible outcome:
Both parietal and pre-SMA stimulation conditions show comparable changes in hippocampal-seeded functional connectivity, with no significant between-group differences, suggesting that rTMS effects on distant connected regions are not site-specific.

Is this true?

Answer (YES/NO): NO